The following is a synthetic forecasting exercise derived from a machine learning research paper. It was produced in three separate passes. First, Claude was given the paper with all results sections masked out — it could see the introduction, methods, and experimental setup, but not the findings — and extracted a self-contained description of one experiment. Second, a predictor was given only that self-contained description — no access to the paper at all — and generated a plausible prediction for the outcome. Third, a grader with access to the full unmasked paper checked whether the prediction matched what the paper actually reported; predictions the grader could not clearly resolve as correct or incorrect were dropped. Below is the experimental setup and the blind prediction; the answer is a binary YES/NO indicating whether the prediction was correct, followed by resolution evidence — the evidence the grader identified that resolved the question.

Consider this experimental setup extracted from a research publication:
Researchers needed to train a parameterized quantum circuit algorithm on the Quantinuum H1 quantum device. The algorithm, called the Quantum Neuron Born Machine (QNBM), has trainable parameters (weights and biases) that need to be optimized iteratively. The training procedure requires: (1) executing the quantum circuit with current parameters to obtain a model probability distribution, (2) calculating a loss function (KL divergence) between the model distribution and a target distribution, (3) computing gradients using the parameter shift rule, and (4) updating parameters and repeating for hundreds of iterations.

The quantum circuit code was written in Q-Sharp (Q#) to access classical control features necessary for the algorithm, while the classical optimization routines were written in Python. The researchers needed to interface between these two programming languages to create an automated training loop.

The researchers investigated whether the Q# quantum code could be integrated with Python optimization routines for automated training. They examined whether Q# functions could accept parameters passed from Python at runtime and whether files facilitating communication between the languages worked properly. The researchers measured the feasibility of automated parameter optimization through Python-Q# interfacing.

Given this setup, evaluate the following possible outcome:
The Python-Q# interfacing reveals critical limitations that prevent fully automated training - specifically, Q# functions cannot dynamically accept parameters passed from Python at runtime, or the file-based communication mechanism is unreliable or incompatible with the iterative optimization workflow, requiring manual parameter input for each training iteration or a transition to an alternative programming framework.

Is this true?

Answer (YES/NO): YES